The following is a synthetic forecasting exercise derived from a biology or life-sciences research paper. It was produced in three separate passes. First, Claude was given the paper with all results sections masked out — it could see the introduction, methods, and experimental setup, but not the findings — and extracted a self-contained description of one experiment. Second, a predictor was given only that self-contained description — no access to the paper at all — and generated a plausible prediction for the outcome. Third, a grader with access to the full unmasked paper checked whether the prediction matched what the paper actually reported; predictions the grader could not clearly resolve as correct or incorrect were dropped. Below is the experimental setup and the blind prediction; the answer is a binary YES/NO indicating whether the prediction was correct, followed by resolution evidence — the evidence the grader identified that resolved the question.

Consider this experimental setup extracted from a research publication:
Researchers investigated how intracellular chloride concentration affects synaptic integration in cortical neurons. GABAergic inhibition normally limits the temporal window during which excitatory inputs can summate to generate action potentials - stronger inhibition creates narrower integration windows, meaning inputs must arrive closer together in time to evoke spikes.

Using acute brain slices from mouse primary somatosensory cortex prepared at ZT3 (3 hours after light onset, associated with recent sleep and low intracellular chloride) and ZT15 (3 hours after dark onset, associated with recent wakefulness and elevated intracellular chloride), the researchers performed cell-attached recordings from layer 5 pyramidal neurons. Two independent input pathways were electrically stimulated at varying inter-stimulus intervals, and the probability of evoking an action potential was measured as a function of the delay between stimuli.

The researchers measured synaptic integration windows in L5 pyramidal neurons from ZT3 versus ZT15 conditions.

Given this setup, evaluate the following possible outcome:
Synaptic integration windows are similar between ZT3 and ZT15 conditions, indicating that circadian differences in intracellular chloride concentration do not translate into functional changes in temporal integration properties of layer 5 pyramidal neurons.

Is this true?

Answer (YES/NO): NO